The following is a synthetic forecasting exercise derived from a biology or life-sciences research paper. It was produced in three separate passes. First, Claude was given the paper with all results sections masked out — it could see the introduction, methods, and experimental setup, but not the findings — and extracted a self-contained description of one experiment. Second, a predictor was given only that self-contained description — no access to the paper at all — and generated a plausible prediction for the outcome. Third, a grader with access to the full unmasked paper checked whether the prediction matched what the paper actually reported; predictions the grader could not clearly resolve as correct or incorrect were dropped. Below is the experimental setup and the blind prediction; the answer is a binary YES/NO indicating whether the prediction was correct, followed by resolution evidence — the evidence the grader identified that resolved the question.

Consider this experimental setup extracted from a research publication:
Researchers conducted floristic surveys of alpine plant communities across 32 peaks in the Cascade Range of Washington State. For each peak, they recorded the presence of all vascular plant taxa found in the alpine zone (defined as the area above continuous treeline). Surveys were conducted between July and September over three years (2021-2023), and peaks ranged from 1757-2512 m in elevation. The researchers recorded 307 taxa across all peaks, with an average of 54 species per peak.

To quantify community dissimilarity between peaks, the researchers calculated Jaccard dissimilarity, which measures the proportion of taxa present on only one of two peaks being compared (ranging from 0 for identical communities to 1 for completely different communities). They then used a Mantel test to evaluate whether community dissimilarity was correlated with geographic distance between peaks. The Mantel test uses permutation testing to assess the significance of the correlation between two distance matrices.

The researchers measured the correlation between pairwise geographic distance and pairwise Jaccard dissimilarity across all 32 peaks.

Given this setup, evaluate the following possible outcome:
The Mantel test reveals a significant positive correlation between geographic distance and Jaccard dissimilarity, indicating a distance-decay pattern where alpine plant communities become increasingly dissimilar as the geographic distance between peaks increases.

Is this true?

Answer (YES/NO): YES